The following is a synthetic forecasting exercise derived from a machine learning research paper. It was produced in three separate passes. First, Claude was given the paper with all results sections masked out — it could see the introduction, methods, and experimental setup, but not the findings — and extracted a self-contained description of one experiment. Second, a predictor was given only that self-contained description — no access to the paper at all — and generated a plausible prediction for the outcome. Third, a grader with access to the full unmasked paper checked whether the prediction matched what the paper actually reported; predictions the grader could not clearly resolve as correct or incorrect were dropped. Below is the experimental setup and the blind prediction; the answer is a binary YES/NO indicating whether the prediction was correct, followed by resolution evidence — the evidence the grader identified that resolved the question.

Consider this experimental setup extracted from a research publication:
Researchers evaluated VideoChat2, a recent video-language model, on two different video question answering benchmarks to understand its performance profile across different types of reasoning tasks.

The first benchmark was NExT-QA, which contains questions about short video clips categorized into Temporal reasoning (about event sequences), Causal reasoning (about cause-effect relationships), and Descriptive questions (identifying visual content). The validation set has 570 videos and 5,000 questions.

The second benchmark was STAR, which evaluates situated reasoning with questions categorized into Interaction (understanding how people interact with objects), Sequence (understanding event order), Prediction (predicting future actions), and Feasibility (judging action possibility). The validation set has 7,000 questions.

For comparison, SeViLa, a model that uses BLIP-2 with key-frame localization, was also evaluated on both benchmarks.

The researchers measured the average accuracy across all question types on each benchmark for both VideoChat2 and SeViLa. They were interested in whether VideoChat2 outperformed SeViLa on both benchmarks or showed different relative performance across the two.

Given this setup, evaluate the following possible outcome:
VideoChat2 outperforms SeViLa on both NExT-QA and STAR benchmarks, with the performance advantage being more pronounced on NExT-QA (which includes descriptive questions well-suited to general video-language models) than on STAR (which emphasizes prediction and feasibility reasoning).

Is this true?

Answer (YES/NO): NO